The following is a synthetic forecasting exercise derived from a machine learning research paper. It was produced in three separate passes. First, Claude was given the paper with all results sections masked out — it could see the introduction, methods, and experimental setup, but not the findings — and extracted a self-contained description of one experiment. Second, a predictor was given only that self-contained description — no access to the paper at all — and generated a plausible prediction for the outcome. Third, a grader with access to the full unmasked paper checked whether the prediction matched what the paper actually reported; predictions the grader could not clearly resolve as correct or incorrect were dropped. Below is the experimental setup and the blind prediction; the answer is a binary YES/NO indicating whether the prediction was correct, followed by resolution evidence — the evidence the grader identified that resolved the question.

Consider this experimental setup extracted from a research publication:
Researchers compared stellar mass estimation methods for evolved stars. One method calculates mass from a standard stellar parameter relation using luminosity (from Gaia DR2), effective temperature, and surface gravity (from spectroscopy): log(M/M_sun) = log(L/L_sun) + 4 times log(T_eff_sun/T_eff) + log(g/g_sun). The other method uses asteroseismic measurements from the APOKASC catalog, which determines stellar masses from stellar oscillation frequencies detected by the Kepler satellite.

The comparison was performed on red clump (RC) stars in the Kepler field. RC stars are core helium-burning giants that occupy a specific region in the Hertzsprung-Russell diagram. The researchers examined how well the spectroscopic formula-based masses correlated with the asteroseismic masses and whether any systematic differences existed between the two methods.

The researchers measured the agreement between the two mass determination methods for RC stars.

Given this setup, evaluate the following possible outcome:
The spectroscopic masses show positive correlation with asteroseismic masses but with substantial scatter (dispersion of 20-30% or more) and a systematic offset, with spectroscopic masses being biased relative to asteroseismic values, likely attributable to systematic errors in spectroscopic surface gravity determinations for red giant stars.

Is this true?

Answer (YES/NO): YES